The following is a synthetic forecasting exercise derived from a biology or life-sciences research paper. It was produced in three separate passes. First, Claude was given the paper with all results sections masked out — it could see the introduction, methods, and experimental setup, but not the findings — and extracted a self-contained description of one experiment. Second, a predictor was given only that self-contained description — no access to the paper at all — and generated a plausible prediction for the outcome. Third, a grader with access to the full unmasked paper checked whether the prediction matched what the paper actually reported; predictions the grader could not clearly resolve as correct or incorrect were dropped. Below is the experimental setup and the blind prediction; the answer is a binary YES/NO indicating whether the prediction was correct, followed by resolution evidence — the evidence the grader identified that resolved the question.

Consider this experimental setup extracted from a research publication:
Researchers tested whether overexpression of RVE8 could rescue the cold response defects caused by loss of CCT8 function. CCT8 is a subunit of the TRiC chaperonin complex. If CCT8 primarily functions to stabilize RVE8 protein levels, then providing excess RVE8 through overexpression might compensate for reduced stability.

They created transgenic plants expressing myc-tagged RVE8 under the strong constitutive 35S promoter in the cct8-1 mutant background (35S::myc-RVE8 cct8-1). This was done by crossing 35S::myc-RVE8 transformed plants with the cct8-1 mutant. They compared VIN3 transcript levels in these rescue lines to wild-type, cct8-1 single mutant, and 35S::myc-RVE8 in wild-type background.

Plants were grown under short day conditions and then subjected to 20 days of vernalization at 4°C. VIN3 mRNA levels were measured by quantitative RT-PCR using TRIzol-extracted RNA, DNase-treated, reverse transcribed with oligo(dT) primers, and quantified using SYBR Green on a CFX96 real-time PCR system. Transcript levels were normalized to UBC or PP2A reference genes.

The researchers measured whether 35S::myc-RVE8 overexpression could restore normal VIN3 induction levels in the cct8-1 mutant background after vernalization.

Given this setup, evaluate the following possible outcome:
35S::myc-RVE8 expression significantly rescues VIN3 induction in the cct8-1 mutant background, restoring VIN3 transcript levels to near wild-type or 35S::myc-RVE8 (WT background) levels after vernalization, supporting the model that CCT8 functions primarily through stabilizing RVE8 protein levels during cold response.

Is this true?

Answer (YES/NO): NO